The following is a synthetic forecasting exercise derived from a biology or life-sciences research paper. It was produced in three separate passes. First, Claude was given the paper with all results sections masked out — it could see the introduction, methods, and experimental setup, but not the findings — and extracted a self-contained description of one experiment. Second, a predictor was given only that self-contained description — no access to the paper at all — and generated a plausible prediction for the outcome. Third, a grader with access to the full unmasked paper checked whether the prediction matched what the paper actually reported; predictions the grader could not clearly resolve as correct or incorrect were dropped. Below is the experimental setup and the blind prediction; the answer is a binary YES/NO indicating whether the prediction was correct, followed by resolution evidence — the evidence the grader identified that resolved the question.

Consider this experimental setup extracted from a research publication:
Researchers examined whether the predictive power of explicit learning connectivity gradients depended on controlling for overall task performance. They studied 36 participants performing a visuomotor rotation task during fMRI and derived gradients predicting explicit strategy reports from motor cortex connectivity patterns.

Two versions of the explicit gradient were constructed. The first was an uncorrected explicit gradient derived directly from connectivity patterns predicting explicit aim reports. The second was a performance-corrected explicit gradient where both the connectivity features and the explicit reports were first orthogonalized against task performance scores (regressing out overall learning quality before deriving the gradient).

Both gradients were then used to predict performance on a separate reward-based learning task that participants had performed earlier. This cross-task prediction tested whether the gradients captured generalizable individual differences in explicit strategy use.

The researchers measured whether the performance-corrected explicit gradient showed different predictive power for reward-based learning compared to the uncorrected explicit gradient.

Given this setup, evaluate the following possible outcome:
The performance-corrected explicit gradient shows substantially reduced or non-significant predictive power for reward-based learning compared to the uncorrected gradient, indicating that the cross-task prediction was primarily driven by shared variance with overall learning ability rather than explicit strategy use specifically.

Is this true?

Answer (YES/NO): NO